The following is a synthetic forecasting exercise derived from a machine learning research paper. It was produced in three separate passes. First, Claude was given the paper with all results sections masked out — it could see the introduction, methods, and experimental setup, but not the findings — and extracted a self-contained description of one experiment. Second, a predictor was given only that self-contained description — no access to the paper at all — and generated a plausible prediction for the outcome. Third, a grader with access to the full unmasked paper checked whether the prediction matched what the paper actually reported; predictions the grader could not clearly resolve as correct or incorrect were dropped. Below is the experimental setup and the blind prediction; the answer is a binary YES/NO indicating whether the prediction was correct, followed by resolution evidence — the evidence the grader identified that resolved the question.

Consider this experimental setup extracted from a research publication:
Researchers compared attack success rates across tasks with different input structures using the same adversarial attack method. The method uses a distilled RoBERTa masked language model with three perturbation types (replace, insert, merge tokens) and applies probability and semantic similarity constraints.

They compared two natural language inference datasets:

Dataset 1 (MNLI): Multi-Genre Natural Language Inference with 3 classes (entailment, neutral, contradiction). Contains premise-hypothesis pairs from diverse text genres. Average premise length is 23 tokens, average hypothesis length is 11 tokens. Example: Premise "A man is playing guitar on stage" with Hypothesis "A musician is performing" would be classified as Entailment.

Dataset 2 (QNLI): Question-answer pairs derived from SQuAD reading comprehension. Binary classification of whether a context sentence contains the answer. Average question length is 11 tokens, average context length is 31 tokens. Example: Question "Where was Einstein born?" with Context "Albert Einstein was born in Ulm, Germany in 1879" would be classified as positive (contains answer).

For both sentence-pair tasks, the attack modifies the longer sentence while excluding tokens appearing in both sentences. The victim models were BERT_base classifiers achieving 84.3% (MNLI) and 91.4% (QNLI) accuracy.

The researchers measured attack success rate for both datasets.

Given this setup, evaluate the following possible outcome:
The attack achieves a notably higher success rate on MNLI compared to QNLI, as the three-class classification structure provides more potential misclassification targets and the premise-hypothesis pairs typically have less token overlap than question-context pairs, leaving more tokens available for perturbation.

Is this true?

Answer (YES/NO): YES